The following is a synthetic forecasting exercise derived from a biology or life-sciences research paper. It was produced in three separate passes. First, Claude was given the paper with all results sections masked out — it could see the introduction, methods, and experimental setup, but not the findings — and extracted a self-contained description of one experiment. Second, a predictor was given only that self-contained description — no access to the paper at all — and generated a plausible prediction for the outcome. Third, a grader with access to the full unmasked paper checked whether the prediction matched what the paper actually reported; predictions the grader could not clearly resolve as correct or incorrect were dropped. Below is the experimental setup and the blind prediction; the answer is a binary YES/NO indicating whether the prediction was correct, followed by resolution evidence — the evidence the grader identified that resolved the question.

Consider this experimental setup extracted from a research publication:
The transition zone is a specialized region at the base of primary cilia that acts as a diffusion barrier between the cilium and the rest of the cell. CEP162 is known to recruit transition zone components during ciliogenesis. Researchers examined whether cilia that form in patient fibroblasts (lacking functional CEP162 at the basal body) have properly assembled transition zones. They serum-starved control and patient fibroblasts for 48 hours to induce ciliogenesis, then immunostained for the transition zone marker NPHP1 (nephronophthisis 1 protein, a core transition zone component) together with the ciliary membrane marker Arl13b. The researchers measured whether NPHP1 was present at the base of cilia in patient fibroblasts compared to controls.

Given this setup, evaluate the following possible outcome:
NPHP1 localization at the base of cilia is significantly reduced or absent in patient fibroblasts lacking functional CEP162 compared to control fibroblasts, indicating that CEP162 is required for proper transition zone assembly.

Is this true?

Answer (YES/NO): YES